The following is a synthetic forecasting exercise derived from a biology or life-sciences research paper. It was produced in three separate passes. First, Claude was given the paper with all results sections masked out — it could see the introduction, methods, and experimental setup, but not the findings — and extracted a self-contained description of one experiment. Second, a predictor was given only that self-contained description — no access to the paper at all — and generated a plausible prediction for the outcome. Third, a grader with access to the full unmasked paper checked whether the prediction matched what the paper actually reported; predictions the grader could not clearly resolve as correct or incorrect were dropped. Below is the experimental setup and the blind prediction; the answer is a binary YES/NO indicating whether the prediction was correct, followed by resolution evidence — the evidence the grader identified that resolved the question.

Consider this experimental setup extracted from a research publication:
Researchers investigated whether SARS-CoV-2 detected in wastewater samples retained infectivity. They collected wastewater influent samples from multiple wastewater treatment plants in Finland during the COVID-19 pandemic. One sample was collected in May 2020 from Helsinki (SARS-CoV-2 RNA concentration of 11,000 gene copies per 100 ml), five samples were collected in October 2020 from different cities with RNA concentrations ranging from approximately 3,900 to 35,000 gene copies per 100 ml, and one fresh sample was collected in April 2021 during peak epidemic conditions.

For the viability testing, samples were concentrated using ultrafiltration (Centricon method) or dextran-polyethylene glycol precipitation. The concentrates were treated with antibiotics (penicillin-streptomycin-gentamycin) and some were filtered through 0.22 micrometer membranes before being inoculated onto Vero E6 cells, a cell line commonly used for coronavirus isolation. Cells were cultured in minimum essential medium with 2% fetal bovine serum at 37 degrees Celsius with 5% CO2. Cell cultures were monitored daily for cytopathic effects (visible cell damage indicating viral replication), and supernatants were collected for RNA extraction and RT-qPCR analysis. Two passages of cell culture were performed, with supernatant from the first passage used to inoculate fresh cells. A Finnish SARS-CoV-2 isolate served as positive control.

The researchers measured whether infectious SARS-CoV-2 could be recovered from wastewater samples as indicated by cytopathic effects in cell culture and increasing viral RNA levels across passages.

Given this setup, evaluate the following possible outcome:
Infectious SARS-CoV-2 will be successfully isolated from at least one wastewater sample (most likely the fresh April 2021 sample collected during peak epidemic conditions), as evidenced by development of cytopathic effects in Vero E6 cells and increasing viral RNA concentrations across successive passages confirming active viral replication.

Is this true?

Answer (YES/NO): NO